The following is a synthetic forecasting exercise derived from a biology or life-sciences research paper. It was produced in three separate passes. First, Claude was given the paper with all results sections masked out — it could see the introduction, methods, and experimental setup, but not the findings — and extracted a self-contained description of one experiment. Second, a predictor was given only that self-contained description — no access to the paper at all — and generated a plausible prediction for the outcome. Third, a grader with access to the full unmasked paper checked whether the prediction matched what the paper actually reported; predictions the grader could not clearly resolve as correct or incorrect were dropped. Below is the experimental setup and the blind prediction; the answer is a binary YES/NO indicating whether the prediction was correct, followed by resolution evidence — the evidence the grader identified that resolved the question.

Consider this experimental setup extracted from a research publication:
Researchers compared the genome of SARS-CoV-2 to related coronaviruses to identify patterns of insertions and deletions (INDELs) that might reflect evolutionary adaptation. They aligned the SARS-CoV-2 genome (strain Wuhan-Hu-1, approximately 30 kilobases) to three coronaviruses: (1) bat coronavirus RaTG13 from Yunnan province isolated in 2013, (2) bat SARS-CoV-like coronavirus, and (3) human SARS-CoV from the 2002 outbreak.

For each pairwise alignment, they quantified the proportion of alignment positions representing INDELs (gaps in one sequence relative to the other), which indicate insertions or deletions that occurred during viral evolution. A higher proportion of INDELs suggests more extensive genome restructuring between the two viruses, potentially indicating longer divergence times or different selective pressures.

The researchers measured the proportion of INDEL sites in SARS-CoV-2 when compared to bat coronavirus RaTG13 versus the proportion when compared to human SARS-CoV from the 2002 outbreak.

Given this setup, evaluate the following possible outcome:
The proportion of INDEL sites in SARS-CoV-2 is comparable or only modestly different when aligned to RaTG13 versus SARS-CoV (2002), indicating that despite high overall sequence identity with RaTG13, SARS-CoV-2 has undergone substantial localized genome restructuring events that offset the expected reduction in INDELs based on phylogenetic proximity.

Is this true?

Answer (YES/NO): NO